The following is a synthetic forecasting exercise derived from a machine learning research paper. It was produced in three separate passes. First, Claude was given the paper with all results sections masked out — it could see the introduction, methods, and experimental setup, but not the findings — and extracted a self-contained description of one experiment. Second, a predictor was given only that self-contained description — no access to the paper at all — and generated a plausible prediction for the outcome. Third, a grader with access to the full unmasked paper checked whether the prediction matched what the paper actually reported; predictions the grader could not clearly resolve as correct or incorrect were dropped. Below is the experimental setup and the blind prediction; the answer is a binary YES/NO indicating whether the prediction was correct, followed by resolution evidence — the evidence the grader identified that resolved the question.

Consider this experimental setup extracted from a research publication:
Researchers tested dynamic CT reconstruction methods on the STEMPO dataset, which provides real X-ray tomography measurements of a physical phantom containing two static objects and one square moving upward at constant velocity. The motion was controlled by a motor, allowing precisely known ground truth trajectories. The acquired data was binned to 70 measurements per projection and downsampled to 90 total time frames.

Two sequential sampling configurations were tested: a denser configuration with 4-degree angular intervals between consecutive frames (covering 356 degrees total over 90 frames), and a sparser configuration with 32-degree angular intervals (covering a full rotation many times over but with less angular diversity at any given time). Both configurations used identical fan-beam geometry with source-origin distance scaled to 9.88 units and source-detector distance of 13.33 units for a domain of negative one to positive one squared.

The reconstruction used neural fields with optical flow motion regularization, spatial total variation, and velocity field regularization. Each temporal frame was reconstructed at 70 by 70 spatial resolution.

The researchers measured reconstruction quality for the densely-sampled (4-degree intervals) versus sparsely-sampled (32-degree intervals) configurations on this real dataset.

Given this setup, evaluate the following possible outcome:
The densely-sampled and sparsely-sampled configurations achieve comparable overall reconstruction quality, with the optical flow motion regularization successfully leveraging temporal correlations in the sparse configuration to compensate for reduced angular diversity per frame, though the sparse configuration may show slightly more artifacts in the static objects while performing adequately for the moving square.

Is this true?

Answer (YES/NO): NO